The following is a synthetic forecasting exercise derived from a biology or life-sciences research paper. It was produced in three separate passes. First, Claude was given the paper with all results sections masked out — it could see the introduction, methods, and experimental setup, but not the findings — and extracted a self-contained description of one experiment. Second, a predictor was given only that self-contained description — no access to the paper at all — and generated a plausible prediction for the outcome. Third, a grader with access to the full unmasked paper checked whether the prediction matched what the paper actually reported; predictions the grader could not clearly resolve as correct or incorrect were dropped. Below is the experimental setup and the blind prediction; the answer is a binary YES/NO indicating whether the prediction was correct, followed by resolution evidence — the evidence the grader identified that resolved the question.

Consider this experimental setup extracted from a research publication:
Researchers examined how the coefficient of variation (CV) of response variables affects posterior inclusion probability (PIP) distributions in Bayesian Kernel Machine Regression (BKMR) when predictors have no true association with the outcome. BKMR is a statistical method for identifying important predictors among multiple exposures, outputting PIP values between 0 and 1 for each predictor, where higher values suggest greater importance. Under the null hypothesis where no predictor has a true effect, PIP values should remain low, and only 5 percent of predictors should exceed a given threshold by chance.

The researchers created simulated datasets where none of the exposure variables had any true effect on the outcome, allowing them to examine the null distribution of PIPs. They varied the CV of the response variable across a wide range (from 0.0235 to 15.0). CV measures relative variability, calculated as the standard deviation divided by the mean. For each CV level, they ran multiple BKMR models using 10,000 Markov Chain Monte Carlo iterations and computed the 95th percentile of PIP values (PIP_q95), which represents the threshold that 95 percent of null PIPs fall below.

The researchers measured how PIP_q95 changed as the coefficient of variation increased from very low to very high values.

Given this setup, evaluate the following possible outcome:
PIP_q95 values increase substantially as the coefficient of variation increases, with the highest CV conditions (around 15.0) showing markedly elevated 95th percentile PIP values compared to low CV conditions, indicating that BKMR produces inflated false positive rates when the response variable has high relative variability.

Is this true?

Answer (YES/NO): YES